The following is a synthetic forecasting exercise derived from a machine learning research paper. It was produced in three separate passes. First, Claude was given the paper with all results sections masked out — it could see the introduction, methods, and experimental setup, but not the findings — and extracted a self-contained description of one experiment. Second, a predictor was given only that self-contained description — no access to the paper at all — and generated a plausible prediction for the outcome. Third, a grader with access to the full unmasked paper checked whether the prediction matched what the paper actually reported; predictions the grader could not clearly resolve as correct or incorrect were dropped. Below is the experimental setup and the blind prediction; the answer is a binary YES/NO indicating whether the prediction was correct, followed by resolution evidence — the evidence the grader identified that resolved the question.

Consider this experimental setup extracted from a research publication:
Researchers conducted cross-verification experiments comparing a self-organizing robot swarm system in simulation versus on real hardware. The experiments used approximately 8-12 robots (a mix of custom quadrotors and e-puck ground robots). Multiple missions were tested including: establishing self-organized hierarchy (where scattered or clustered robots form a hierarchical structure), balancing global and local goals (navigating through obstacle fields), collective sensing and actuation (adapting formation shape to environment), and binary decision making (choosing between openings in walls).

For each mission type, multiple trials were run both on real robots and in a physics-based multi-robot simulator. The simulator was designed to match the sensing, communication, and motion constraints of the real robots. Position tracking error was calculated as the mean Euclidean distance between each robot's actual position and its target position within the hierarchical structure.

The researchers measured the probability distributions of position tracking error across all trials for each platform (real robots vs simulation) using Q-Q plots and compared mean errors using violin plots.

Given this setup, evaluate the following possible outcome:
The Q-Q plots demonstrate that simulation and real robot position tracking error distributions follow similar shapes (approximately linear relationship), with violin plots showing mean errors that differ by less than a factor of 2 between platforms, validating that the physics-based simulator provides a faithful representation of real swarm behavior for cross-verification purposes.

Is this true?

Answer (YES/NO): NO